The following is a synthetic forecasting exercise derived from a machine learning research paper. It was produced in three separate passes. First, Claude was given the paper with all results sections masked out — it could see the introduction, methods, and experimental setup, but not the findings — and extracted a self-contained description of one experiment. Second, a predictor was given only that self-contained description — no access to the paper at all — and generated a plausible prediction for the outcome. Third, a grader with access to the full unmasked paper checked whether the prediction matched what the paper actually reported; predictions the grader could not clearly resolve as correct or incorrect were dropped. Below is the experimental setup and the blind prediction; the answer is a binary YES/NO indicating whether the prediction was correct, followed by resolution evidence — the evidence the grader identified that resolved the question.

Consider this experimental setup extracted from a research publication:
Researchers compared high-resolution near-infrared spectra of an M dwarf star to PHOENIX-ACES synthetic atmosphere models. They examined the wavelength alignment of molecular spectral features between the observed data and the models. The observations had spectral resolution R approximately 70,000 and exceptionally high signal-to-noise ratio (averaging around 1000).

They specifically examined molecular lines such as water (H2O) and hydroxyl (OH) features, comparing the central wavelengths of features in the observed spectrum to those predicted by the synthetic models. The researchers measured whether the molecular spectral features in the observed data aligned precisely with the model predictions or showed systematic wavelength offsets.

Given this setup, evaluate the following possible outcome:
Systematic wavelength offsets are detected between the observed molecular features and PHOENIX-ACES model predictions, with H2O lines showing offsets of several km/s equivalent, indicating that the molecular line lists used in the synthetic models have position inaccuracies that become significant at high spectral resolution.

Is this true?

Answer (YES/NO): YES